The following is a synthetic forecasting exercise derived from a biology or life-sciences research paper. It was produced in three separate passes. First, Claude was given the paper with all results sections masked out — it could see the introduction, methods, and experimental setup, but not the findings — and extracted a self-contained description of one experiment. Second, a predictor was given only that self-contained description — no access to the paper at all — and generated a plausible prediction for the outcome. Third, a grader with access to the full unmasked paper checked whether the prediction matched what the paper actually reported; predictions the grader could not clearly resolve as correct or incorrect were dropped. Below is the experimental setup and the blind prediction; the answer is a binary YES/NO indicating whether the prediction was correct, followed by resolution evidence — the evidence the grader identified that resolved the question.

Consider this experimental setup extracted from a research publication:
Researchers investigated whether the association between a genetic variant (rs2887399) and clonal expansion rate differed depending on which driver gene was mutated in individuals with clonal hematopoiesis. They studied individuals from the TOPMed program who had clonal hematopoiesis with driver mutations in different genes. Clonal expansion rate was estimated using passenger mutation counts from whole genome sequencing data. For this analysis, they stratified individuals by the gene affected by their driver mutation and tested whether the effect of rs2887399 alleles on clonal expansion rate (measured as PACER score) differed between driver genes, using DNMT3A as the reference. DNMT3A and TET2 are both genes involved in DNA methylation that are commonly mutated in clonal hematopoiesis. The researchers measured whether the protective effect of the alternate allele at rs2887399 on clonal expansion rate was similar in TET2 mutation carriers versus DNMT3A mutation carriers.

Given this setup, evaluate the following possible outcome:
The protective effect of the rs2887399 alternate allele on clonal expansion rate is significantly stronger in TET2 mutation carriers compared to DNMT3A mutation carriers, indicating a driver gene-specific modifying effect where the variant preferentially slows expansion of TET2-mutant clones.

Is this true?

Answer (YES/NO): YES